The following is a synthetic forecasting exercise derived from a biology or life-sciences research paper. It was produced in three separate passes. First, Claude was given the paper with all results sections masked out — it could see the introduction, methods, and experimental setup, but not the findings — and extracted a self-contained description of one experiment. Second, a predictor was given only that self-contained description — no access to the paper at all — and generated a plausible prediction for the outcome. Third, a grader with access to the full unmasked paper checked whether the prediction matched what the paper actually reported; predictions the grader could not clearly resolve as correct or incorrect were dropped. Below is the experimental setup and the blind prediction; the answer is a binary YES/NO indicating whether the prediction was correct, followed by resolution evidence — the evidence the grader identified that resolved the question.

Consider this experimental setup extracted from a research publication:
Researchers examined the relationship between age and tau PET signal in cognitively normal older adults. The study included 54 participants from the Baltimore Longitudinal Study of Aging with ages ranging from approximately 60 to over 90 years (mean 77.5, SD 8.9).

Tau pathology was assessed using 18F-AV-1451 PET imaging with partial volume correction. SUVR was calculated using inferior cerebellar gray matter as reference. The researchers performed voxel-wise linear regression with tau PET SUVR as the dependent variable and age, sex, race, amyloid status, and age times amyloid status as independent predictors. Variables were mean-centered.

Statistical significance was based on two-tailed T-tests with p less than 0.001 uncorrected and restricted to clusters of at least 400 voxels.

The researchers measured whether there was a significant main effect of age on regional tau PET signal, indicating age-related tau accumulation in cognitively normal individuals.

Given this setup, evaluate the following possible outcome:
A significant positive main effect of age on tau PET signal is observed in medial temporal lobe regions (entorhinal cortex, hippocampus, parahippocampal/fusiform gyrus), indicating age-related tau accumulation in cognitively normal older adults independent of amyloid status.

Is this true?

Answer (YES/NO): NO